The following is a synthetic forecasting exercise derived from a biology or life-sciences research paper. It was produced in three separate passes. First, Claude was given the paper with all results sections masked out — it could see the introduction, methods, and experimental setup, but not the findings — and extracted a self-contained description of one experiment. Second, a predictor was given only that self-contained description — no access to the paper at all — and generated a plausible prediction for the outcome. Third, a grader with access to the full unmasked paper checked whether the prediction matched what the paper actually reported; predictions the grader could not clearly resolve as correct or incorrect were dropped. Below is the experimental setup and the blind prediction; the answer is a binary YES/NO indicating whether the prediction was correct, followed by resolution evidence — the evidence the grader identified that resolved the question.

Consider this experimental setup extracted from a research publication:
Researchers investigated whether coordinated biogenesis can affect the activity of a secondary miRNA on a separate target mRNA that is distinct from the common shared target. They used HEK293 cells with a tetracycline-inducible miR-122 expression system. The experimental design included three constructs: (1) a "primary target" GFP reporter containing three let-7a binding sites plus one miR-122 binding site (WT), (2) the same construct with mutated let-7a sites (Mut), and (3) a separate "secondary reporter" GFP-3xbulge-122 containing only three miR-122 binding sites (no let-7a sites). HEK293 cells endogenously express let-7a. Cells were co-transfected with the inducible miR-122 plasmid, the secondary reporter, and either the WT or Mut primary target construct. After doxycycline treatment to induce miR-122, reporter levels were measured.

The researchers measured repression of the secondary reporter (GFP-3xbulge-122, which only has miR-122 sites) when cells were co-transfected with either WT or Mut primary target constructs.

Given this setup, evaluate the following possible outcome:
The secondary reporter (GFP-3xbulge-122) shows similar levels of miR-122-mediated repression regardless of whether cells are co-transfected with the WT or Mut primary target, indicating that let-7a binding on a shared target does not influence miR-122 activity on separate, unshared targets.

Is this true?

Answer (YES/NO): NO